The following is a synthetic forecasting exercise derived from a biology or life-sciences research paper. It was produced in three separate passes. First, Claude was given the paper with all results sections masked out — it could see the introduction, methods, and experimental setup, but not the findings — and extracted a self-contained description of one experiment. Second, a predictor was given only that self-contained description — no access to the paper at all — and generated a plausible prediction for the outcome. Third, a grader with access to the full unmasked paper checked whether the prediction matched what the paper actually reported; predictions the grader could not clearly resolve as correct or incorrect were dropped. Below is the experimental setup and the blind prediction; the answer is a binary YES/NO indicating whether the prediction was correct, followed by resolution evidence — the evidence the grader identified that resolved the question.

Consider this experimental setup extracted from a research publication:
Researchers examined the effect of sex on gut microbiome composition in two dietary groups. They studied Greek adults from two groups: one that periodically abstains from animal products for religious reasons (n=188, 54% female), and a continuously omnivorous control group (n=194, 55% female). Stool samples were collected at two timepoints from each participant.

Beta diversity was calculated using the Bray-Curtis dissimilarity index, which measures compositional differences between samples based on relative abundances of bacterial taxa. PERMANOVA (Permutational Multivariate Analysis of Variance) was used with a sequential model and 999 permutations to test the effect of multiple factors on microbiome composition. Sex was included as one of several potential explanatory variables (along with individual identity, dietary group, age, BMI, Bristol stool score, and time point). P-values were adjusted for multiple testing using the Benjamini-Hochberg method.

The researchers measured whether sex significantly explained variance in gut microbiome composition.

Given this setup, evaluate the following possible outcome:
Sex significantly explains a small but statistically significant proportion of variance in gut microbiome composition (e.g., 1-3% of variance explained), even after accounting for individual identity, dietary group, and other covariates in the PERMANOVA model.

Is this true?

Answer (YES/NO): NO